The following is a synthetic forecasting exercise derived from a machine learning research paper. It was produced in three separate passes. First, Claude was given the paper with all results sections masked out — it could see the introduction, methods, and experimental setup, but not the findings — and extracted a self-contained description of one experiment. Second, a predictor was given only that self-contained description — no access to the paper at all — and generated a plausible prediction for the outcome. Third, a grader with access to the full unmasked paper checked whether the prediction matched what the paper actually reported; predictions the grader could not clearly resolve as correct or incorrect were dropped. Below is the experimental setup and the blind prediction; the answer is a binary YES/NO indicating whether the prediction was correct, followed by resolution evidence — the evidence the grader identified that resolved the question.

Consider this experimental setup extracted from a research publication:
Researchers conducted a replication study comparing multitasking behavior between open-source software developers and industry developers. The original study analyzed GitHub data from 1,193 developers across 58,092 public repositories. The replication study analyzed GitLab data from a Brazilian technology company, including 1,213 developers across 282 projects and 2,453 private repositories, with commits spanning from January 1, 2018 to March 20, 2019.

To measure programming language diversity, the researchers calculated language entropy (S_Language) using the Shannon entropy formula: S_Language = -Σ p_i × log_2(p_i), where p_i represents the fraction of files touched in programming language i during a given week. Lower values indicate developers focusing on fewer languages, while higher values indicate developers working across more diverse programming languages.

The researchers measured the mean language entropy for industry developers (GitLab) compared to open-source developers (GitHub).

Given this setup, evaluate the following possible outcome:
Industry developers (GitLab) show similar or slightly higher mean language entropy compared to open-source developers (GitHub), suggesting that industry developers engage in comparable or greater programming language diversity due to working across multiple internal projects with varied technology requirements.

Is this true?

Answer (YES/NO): NO